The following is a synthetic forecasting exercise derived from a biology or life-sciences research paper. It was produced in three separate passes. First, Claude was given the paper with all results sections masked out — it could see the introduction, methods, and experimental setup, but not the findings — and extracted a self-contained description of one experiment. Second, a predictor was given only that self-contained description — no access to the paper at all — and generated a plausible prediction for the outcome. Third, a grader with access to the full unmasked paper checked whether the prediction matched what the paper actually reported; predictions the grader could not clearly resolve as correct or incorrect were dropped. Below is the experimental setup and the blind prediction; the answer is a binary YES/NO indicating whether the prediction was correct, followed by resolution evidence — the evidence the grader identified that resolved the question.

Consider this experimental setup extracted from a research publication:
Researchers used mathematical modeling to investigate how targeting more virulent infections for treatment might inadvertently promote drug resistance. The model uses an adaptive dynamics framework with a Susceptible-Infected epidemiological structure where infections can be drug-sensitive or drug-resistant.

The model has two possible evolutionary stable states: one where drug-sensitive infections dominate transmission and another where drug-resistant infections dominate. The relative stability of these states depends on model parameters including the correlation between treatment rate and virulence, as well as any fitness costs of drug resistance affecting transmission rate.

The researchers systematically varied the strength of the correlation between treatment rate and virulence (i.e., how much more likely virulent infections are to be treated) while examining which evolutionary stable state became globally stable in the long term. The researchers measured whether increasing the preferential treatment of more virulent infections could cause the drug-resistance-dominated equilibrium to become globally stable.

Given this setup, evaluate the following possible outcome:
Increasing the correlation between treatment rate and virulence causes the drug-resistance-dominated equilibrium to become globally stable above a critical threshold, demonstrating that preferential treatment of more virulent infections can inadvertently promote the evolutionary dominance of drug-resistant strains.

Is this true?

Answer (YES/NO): YES